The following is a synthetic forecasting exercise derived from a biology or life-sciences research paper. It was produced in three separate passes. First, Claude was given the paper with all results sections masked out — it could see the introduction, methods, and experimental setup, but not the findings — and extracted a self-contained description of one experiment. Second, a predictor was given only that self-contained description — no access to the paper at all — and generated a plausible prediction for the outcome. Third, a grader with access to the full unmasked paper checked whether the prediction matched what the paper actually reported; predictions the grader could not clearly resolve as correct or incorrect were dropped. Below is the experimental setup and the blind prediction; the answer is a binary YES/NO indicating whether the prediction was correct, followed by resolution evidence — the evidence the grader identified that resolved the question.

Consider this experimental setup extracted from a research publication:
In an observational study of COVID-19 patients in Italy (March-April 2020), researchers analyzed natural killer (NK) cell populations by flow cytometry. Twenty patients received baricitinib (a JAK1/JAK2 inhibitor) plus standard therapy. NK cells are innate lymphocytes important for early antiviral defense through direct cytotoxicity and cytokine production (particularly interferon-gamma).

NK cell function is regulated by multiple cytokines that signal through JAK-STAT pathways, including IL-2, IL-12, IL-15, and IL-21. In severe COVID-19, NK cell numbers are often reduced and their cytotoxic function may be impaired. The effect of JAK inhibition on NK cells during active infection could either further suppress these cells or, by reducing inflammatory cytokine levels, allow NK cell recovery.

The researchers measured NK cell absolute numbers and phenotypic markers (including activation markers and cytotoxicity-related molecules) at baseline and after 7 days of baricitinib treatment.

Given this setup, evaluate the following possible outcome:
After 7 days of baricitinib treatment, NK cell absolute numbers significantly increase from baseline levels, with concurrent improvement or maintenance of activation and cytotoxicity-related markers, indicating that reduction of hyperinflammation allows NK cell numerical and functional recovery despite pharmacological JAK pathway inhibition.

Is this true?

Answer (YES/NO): NO